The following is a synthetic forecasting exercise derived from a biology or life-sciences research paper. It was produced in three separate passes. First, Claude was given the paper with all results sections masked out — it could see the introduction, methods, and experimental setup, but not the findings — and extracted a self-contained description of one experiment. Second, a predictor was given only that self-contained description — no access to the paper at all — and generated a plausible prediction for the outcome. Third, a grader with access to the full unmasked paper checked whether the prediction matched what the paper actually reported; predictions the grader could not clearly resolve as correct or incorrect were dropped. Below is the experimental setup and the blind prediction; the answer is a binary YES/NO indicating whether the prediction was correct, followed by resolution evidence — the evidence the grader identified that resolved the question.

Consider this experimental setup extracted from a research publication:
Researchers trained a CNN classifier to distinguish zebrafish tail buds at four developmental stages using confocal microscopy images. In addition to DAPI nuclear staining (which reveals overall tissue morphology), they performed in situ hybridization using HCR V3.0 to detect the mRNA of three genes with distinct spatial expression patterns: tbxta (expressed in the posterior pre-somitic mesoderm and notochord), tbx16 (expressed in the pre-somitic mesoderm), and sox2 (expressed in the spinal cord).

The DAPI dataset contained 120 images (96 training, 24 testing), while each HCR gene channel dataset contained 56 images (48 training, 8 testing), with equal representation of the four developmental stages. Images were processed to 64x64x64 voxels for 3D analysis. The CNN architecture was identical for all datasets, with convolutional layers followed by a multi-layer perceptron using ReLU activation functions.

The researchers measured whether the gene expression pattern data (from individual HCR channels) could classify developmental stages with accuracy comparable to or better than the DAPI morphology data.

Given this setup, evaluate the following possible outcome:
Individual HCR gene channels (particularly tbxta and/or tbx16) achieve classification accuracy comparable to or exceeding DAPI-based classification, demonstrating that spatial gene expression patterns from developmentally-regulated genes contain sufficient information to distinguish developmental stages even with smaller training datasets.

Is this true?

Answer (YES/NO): YES